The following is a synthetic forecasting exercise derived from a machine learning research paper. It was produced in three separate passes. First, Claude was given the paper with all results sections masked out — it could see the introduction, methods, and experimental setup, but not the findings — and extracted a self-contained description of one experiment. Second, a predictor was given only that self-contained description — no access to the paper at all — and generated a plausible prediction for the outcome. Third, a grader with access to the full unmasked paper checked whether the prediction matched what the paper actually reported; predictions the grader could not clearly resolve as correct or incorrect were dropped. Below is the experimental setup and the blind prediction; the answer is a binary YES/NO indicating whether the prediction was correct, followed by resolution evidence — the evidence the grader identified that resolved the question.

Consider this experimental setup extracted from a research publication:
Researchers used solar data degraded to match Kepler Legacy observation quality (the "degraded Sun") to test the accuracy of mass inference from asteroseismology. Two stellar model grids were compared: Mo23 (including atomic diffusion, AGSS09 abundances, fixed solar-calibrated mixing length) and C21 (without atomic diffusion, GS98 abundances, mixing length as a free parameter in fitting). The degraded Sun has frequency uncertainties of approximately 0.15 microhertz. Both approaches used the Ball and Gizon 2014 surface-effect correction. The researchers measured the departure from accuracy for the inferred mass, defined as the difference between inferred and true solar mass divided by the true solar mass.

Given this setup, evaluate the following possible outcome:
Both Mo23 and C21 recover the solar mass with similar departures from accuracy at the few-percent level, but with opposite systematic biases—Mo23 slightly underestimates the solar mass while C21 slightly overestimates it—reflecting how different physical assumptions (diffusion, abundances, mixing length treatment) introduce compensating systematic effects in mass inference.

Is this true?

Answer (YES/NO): NO